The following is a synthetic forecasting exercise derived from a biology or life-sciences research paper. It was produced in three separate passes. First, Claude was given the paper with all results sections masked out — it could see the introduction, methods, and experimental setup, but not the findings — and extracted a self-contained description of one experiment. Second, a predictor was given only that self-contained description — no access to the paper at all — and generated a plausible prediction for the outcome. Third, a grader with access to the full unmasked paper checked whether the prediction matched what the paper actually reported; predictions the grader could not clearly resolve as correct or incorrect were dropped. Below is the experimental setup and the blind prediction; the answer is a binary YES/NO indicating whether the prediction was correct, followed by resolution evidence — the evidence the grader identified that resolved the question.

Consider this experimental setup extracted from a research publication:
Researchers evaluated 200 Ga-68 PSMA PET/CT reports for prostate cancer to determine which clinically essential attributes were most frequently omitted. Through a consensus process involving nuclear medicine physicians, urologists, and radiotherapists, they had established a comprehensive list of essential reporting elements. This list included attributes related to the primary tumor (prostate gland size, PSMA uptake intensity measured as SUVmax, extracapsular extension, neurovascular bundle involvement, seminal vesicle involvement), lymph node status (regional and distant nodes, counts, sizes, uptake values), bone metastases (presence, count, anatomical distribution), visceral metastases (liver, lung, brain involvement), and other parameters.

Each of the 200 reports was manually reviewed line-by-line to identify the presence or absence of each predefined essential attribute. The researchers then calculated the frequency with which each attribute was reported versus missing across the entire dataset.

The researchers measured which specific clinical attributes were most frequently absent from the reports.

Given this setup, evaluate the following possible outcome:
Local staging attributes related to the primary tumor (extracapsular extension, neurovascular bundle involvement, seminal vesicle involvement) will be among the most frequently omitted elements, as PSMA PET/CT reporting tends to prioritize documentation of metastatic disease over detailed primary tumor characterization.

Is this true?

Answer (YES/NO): NO